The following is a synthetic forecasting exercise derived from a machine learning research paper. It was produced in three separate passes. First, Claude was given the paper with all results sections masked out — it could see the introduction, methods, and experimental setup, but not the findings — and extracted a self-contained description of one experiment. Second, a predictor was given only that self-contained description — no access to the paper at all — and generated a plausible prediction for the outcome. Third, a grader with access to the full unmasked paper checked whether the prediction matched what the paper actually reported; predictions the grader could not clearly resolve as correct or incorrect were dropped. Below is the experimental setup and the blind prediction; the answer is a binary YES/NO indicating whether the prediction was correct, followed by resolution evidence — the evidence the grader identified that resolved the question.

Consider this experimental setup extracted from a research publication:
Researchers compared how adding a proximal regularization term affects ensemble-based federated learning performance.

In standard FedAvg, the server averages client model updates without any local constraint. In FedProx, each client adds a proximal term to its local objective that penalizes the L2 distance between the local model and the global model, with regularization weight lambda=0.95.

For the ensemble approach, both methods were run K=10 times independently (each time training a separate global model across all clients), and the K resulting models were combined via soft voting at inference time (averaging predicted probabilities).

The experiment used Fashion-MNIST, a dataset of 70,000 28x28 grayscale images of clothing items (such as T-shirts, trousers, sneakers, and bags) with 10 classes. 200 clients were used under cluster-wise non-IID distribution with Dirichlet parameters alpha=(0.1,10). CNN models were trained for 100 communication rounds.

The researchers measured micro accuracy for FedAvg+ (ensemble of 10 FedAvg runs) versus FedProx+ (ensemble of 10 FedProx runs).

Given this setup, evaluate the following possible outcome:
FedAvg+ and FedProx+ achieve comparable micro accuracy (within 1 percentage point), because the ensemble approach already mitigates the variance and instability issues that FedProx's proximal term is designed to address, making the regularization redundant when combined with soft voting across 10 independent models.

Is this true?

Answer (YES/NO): YES